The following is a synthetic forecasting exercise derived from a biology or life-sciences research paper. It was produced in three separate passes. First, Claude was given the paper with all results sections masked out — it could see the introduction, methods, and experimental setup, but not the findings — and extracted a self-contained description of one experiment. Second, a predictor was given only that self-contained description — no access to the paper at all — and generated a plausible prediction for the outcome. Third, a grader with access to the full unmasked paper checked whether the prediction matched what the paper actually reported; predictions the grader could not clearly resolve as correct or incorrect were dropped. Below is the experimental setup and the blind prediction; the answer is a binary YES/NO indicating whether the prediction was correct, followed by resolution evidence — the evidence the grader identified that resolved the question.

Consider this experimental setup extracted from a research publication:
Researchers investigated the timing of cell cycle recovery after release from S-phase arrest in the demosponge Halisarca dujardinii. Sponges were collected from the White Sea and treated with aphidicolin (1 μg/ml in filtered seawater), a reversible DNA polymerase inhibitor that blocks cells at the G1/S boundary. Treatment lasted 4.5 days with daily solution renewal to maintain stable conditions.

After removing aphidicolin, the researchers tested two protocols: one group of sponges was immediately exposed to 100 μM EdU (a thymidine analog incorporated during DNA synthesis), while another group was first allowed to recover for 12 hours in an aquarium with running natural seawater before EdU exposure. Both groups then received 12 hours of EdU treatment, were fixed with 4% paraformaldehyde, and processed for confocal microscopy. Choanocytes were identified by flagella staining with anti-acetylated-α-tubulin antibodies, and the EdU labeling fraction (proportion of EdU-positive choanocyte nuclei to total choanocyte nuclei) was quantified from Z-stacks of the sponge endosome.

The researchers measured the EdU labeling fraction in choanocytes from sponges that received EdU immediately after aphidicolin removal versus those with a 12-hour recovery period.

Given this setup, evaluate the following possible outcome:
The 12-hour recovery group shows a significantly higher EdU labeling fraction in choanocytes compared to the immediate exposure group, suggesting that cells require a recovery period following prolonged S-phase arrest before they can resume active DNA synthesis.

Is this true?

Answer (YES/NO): YES